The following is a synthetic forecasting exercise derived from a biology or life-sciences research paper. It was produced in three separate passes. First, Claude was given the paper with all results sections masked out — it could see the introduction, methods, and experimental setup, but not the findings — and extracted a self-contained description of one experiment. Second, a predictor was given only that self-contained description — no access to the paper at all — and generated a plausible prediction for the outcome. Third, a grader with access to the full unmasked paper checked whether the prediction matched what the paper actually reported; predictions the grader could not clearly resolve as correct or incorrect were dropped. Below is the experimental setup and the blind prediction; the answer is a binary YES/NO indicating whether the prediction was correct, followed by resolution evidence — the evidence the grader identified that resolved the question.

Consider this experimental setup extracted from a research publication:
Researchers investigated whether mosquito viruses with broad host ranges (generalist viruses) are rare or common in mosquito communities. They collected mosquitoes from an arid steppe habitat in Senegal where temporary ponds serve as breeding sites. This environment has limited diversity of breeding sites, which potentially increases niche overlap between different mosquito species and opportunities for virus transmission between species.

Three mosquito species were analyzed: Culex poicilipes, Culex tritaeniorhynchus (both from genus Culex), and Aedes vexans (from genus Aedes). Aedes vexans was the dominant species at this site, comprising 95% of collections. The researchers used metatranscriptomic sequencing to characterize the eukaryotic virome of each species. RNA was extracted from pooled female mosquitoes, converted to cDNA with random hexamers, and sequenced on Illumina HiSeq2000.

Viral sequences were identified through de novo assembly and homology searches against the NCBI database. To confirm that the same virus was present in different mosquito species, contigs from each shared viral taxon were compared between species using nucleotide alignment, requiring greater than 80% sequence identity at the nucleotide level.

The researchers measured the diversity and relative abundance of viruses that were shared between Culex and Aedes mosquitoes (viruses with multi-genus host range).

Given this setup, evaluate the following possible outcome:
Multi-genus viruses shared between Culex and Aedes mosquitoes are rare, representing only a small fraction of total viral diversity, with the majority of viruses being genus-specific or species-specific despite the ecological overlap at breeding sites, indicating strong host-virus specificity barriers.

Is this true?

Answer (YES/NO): NO